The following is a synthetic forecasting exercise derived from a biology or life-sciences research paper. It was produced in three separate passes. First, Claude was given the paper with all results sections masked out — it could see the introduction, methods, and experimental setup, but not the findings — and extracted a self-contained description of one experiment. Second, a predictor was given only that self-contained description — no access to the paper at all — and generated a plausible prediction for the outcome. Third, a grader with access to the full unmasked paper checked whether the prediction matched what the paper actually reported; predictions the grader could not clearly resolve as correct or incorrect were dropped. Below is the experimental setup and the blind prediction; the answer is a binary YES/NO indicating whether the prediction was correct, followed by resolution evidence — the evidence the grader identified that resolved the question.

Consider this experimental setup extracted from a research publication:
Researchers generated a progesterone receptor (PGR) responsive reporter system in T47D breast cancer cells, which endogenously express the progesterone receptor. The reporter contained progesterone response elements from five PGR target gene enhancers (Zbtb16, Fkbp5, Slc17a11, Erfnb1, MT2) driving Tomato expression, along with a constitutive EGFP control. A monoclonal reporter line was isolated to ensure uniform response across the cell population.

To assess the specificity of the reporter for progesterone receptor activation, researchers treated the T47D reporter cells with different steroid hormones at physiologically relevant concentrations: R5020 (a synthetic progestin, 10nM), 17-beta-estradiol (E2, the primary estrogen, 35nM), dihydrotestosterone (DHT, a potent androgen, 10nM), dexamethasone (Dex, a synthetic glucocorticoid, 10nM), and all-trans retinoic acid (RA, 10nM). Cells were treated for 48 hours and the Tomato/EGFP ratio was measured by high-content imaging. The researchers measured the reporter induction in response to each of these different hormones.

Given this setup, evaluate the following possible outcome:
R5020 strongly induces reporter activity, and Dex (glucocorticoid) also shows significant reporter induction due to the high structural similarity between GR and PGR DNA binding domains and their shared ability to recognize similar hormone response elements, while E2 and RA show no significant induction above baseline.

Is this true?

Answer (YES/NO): NO